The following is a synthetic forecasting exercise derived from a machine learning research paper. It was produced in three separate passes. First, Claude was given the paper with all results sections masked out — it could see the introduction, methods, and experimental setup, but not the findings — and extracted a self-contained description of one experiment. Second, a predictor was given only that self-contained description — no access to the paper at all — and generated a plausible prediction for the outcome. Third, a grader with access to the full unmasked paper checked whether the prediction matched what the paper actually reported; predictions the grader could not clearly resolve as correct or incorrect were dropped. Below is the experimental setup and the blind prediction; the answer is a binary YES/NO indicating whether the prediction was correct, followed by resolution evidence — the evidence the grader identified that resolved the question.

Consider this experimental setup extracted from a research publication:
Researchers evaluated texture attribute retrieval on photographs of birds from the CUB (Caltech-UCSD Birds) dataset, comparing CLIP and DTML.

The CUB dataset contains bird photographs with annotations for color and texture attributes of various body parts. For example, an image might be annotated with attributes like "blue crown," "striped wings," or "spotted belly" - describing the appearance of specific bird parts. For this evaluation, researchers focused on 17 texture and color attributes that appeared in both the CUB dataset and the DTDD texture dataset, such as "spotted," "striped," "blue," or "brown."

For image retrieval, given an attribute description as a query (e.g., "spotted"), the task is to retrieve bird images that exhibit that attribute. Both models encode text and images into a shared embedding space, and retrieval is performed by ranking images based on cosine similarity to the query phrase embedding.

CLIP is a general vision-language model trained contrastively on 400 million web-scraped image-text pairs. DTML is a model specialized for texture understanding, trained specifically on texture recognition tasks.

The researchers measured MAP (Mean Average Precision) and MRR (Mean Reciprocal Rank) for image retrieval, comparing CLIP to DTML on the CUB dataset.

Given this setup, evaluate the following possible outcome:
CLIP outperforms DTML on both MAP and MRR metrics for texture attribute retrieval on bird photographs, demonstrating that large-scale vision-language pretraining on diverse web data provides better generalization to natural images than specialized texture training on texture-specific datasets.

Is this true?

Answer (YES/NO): YES